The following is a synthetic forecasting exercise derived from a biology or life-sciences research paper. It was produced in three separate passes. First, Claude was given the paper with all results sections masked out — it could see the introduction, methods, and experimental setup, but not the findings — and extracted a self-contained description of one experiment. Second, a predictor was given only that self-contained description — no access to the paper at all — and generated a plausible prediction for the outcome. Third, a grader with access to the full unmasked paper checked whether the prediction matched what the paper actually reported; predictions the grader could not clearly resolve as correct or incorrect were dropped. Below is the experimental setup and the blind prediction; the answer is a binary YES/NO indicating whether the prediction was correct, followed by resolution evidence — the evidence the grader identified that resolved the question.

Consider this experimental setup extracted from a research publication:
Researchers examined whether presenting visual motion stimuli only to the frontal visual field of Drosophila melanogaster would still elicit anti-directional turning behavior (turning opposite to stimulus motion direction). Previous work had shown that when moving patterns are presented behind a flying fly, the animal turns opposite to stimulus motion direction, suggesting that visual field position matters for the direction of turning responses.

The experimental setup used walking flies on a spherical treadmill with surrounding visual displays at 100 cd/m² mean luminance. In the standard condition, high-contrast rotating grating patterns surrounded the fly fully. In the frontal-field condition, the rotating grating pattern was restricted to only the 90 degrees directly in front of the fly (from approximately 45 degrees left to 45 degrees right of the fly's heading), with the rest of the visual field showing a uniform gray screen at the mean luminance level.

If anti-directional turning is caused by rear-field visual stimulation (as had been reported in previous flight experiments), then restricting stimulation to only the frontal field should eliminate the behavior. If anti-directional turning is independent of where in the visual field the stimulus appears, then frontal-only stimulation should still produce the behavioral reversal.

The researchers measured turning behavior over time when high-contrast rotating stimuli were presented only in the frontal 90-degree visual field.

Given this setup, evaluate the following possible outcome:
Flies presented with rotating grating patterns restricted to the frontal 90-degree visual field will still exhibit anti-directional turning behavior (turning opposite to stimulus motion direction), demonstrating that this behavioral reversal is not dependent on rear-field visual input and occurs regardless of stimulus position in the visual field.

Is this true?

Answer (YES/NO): NO